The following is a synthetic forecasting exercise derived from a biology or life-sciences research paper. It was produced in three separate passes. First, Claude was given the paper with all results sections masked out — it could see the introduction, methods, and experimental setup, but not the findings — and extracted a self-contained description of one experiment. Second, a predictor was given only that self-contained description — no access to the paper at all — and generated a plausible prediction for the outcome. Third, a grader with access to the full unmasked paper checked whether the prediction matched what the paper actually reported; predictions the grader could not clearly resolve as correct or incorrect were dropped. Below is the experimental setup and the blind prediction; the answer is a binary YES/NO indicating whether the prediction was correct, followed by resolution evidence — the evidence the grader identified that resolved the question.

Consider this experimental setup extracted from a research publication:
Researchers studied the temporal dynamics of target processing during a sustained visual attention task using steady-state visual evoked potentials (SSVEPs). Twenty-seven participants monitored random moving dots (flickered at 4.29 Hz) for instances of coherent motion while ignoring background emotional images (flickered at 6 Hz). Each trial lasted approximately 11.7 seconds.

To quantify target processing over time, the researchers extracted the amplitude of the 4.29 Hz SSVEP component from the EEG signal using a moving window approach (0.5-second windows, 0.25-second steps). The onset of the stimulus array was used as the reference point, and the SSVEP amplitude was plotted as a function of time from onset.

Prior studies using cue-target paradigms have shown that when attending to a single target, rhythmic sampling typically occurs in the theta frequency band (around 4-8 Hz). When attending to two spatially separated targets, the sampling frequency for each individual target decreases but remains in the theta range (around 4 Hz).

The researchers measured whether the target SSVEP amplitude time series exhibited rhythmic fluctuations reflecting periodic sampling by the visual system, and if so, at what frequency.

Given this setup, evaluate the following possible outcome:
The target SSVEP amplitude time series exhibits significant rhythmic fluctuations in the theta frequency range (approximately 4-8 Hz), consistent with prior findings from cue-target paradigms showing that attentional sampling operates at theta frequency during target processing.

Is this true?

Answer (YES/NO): NO